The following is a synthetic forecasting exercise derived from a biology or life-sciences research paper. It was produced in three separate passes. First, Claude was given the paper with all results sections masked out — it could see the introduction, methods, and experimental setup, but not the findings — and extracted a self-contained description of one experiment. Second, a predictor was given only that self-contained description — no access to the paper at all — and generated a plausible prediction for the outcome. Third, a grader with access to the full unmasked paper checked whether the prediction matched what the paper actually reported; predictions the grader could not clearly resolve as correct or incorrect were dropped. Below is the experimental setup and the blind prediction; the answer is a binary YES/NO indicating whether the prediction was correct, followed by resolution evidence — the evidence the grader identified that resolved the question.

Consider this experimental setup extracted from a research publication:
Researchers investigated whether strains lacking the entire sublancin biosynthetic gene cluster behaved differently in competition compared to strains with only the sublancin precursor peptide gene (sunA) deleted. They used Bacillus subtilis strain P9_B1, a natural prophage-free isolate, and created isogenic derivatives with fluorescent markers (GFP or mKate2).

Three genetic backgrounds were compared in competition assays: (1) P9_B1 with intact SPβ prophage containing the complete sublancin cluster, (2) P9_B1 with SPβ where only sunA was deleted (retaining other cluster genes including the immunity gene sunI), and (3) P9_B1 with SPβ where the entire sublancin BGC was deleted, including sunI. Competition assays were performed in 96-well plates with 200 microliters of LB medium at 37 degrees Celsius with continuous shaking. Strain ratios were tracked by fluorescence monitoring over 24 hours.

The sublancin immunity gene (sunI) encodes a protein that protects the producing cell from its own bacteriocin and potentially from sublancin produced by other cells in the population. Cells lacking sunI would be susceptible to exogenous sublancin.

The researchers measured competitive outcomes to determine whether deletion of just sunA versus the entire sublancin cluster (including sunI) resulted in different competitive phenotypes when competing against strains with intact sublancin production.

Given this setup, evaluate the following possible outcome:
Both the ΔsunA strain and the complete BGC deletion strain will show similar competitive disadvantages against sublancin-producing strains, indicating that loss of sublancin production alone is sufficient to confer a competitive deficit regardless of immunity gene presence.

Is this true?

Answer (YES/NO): NO